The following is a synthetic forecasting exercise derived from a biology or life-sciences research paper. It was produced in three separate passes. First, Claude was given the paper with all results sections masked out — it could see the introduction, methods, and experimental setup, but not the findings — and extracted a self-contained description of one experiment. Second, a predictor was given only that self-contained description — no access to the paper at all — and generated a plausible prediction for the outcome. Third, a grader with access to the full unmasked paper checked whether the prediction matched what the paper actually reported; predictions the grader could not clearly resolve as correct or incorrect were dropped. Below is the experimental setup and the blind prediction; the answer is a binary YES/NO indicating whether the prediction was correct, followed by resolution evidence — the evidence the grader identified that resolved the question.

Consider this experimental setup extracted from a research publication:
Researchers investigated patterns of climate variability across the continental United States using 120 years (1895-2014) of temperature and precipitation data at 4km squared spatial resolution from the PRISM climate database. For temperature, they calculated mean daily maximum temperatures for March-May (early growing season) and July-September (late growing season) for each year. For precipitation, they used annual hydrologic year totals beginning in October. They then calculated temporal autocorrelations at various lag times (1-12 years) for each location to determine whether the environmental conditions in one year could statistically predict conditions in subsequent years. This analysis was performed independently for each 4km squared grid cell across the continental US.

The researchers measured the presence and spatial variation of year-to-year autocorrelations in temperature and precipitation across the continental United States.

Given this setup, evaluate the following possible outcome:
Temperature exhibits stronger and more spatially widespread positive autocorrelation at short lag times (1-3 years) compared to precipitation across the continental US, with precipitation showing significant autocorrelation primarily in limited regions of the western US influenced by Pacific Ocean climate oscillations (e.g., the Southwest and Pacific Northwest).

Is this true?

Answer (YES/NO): NO